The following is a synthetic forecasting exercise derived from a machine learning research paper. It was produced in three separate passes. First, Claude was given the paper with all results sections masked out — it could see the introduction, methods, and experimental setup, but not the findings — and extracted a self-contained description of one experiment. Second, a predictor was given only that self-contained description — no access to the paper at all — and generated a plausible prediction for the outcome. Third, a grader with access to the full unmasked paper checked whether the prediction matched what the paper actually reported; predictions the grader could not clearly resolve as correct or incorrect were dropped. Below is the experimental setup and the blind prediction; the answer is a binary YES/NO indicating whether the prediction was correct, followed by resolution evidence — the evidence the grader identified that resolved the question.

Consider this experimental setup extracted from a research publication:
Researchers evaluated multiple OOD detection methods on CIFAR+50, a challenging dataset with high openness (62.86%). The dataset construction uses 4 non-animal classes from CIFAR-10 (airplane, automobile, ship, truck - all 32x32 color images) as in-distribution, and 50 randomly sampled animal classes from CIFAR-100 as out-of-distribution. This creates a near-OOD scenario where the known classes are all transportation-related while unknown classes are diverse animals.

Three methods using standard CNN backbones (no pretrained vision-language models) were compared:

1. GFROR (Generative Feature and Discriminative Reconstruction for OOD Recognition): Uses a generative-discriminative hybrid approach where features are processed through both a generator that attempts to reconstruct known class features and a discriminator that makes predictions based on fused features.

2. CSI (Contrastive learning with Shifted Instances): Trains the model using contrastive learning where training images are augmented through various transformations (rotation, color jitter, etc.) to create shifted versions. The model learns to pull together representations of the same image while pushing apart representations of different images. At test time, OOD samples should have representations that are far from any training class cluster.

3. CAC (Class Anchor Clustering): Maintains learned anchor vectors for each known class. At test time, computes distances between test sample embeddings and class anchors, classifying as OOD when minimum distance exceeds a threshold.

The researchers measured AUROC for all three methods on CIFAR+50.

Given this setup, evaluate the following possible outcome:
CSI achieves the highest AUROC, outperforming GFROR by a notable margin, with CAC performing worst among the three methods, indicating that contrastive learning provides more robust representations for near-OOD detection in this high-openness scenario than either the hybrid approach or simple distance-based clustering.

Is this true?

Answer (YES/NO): YES